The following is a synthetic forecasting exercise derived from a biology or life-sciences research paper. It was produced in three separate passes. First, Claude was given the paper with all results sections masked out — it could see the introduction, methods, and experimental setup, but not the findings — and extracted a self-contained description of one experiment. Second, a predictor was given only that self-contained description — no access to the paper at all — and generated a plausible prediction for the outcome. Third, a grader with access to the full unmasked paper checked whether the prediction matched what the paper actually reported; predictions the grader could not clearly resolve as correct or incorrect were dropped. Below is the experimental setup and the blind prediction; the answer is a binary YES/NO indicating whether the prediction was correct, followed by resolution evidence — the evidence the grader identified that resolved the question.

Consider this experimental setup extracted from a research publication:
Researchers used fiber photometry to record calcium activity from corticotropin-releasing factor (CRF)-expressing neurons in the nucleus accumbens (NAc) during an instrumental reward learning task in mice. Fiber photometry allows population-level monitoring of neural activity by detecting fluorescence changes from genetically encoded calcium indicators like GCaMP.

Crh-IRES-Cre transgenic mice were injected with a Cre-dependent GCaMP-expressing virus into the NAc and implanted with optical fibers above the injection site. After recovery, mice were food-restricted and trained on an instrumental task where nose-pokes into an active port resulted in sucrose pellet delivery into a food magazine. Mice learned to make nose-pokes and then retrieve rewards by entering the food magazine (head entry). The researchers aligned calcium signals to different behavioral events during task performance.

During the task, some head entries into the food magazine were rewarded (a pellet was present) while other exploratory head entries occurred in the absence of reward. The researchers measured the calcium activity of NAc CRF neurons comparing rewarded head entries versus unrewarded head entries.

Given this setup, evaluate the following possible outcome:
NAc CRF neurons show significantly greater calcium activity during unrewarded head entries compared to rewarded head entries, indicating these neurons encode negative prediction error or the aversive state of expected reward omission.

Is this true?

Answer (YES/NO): NO